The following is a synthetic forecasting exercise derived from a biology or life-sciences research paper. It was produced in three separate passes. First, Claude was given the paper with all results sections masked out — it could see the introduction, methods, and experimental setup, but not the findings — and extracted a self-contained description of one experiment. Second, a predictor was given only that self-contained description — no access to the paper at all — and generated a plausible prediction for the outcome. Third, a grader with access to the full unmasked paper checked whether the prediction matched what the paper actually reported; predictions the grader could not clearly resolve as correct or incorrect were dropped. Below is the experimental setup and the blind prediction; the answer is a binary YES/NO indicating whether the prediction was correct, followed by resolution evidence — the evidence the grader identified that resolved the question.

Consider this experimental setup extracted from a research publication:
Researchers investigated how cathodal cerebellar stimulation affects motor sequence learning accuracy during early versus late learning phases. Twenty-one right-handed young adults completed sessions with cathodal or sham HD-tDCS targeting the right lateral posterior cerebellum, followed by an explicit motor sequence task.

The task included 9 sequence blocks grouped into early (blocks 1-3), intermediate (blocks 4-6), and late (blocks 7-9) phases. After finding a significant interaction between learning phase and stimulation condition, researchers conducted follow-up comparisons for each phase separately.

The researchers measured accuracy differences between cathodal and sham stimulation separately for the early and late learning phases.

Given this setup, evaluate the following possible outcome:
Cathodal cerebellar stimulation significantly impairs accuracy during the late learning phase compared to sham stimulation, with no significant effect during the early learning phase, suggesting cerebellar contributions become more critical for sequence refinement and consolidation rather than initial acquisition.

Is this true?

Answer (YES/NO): NO